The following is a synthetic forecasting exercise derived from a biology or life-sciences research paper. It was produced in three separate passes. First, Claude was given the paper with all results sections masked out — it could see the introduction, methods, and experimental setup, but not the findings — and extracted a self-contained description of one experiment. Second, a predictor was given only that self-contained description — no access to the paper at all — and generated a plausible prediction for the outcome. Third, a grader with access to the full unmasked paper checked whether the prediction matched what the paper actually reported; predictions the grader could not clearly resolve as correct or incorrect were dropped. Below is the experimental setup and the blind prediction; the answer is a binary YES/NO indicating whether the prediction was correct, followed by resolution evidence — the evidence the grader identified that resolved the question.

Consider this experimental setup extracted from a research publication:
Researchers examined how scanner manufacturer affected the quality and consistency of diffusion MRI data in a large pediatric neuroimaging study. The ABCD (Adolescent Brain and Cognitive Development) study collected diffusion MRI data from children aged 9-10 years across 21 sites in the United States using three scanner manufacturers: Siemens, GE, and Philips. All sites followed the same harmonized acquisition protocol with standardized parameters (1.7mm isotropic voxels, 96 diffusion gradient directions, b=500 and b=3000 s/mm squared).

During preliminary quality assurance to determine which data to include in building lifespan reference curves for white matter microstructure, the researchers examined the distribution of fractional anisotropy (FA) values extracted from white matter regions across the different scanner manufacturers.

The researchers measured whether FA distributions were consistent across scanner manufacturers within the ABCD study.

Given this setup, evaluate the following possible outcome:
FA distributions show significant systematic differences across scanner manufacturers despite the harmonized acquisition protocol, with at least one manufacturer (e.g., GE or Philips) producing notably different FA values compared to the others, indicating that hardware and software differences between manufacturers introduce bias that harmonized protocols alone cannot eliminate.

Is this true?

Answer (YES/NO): YES